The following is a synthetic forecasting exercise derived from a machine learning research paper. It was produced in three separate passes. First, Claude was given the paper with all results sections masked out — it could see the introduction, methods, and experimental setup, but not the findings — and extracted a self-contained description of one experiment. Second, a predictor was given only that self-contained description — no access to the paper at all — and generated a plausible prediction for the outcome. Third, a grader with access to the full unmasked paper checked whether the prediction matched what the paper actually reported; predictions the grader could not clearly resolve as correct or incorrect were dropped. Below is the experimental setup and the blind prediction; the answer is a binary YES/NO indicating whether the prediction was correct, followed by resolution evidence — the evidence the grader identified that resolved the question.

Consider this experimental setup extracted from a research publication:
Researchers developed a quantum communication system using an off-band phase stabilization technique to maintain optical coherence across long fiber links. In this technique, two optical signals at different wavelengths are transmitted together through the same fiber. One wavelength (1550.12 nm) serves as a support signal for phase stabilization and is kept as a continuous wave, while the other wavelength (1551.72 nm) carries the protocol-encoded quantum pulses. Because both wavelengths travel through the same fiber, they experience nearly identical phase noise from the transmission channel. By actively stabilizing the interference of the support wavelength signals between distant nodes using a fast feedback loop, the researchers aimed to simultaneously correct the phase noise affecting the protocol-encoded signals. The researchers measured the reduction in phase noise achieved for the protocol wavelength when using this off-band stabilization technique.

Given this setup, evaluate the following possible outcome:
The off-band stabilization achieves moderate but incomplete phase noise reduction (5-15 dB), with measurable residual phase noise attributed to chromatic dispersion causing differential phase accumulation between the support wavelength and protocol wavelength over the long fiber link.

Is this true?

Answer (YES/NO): NO